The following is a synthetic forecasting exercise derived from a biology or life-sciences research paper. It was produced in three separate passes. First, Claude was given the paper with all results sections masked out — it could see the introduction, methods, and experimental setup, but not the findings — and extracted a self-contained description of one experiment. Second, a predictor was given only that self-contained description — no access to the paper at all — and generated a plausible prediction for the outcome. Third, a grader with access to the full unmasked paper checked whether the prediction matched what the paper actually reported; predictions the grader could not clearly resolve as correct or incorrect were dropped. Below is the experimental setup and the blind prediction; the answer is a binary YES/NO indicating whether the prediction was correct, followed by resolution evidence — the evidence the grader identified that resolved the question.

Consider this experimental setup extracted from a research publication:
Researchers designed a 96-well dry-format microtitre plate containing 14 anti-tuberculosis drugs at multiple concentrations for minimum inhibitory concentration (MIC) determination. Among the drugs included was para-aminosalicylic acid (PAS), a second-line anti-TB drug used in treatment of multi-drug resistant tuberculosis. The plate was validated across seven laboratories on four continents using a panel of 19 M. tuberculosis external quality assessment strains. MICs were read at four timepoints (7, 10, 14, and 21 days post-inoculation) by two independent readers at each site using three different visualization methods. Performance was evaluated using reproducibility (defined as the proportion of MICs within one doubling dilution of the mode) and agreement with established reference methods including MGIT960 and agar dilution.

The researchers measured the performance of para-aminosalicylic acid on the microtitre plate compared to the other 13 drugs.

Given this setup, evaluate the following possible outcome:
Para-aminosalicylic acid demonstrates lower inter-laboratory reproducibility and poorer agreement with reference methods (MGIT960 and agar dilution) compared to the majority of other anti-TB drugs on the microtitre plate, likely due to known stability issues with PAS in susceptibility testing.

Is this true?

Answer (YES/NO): NO